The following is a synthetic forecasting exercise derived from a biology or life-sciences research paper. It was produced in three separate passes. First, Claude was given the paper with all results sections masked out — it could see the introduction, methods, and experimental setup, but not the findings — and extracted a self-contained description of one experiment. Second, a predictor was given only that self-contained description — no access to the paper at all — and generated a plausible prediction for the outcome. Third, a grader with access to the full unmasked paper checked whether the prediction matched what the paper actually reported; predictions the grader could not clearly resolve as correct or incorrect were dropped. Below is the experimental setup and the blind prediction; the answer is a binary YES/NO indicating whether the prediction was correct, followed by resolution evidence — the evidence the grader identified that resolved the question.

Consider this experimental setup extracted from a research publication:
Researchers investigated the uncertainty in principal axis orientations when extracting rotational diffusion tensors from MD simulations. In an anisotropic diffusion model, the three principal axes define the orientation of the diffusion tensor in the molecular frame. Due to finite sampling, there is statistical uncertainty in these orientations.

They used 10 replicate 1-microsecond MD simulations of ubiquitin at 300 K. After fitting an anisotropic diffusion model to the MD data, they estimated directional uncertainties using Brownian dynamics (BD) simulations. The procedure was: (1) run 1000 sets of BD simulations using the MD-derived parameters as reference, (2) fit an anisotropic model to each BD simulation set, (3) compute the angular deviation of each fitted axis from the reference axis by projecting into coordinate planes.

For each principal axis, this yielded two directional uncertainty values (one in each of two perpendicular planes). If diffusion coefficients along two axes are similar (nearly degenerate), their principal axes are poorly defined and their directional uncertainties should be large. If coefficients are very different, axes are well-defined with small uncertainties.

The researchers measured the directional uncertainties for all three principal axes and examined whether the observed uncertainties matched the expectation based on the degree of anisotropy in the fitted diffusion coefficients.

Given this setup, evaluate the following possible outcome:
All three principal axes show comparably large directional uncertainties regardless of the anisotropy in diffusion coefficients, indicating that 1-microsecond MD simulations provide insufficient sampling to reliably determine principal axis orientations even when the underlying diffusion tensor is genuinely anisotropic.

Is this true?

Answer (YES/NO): NO